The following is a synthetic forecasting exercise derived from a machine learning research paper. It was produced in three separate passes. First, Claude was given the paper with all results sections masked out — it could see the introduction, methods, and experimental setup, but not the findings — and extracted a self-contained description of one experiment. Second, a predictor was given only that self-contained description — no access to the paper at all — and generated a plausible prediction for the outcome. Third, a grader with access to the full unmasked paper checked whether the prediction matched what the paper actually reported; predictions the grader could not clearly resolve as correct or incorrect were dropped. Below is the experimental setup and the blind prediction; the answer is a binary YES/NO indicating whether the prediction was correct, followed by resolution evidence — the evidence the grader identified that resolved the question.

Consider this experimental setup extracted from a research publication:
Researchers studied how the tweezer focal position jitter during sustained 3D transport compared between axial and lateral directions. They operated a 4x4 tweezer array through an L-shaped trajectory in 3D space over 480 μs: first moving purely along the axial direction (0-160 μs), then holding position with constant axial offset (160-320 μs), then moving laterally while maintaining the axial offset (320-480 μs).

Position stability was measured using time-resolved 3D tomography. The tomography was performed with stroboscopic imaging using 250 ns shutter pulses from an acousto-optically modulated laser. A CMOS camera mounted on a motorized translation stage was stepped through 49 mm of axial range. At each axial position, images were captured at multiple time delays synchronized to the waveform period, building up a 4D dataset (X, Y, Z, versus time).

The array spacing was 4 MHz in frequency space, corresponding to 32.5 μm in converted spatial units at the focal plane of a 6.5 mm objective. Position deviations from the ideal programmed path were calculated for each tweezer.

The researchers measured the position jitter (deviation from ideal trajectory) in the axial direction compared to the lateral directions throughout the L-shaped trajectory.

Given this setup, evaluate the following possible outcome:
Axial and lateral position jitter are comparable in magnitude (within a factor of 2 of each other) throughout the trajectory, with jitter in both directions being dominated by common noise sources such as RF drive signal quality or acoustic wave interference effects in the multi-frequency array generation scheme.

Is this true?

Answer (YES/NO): NO